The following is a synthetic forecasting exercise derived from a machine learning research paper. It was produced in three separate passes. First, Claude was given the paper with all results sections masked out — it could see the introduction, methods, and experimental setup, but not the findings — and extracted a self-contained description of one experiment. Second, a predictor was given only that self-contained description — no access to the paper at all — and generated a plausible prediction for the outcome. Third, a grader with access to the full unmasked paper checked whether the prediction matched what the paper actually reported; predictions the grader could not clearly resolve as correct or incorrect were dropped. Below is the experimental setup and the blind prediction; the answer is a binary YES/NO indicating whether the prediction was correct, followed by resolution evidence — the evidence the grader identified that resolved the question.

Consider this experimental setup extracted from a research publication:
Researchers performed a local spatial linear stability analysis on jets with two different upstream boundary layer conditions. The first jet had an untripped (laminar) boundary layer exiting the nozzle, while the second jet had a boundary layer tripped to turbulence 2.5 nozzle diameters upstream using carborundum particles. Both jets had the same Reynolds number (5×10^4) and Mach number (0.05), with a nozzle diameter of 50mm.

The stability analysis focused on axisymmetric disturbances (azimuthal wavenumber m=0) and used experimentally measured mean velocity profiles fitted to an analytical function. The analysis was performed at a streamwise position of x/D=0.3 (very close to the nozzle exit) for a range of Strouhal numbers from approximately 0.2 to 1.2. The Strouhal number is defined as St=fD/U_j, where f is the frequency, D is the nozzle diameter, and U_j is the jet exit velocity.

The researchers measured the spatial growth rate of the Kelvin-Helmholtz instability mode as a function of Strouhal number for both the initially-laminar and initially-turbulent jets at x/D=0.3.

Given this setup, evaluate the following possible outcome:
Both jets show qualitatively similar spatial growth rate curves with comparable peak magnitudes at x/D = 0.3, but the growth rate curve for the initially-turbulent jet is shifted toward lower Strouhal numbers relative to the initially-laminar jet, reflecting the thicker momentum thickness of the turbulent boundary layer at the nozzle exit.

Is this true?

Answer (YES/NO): NO